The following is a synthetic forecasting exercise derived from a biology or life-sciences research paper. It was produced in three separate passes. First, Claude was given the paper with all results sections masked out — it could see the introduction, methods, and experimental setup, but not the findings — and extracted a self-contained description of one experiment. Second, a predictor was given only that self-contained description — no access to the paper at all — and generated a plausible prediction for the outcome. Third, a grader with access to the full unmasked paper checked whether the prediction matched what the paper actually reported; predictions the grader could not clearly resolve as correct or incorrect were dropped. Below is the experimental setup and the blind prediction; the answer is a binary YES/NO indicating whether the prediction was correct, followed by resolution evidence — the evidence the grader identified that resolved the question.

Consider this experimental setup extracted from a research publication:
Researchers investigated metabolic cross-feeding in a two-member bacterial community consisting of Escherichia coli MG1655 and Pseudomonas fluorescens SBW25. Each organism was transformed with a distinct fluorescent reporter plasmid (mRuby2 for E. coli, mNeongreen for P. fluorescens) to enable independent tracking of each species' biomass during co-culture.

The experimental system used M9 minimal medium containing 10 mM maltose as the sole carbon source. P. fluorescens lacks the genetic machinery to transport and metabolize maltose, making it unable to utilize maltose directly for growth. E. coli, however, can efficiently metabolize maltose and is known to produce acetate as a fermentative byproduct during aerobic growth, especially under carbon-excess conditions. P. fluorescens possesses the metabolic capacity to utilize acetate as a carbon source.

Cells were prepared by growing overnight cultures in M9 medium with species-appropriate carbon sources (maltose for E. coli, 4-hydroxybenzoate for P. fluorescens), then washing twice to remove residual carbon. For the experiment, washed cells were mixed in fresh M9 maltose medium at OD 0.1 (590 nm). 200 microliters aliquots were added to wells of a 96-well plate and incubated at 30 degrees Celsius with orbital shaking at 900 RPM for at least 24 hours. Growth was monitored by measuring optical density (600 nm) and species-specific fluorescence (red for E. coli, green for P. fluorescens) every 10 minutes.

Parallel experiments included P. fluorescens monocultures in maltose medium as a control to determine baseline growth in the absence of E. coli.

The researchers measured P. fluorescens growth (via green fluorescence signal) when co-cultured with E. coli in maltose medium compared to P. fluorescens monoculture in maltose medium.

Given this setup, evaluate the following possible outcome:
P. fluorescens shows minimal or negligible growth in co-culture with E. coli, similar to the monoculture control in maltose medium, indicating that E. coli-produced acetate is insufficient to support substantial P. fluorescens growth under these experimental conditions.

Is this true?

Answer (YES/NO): NO